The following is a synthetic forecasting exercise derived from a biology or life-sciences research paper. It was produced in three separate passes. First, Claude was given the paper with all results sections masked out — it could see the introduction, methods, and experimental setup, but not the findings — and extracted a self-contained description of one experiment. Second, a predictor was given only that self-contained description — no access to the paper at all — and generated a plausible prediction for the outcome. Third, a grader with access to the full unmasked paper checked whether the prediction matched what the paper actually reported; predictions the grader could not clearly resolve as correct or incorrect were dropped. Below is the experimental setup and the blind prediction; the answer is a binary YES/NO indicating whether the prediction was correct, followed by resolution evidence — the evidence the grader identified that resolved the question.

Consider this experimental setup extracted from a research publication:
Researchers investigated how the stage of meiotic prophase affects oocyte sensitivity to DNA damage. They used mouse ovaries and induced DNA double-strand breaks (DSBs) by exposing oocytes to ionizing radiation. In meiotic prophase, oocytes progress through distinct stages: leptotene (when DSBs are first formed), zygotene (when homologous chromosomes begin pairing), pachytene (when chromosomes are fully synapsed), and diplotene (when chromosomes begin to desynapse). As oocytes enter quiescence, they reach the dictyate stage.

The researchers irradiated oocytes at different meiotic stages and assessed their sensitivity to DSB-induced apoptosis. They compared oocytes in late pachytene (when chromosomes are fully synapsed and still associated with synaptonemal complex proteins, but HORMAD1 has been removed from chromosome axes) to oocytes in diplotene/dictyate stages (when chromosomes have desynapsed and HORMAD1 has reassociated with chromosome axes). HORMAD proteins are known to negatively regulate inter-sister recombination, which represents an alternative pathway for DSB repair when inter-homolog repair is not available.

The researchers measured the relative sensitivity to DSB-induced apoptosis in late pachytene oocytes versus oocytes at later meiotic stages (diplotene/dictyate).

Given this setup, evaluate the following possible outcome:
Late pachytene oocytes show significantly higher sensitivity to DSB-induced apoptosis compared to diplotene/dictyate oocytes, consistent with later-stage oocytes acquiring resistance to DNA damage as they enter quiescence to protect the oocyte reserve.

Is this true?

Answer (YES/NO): NO